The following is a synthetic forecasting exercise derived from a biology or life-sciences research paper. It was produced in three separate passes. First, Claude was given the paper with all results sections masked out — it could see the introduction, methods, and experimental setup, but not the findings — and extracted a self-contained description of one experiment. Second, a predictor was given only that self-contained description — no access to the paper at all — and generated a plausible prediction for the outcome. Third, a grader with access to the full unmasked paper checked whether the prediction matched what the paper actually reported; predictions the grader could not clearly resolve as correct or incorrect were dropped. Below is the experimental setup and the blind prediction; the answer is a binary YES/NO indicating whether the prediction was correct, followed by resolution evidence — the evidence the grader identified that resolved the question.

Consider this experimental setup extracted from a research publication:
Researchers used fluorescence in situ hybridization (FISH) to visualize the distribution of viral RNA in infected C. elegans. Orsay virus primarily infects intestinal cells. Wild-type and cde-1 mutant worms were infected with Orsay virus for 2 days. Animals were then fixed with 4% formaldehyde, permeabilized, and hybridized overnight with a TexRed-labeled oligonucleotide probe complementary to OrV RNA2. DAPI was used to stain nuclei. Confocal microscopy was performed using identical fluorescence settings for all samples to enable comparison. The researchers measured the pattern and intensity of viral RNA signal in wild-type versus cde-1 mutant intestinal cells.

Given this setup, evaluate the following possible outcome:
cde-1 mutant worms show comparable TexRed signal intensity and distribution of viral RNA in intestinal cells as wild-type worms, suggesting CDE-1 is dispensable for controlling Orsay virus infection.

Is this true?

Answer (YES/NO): NO